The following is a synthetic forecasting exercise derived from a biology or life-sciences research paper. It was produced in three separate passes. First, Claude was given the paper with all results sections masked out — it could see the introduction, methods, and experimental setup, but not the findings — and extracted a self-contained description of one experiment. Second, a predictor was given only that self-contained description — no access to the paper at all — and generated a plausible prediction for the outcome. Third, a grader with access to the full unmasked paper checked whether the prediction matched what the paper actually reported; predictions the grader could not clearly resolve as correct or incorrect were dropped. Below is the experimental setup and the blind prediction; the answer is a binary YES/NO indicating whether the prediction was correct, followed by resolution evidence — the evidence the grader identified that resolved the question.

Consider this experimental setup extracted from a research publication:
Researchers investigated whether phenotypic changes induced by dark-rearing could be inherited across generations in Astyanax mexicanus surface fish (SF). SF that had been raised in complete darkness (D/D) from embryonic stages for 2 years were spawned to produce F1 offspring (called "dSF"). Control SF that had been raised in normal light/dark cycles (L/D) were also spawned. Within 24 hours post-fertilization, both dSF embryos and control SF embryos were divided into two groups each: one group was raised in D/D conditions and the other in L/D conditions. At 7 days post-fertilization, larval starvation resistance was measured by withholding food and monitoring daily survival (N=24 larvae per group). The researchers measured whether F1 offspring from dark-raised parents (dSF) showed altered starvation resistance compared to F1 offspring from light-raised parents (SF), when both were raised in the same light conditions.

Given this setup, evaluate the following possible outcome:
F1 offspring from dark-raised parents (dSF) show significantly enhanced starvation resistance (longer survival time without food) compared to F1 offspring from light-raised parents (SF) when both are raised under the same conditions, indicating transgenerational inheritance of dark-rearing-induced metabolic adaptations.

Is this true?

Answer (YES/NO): NO